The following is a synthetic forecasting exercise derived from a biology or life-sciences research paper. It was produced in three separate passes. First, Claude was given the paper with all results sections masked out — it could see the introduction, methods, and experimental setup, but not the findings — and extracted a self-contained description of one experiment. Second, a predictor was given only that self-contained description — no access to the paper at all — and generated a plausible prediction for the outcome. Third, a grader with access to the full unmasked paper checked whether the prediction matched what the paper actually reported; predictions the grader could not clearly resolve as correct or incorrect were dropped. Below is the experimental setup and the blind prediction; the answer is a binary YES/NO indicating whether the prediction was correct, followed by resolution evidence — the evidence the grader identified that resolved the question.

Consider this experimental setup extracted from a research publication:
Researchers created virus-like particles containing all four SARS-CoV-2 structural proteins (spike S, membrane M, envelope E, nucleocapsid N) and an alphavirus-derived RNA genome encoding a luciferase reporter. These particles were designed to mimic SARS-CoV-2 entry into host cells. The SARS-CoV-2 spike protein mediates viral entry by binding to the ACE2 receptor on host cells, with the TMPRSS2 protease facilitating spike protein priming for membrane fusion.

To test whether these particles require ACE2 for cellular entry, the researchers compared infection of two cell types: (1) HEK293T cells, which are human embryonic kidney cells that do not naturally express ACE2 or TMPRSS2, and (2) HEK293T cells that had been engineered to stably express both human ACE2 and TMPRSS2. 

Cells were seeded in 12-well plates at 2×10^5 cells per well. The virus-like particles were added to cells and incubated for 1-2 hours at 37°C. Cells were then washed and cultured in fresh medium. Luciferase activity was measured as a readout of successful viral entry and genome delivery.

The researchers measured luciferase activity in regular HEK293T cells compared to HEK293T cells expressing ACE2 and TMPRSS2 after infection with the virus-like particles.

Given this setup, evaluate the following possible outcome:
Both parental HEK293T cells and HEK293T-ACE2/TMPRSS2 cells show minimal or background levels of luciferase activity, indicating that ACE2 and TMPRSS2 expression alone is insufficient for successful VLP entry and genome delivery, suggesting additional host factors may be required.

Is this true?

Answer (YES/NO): NO